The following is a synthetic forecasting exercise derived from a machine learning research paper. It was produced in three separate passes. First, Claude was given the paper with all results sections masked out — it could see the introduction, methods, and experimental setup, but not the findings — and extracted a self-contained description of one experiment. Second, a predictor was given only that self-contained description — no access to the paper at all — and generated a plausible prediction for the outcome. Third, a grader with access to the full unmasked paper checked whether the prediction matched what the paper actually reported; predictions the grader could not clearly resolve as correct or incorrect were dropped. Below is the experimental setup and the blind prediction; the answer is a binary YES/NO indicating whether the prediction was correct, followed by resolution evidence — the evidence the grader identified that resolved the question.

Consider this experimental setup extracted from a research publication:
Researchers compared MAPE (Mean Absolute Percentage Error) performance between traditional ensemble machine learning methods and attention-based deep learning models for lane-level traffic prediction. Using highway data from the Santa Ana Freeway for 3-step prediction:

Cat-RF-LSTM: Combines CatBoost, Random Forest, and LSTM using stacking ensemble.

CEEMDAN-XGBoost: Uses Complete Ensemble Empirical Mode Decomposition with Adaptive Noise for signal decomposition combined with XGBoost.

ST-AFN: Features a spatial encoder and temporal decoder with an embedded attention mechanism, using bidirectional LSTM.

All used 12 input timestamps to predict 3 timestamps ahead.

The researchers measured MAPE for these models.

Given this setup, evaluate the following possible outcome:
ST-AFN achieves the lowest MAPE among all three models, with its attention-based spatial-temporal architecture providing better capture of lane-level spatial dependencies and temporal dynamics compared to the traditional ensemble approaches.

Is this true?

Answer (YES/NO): YES